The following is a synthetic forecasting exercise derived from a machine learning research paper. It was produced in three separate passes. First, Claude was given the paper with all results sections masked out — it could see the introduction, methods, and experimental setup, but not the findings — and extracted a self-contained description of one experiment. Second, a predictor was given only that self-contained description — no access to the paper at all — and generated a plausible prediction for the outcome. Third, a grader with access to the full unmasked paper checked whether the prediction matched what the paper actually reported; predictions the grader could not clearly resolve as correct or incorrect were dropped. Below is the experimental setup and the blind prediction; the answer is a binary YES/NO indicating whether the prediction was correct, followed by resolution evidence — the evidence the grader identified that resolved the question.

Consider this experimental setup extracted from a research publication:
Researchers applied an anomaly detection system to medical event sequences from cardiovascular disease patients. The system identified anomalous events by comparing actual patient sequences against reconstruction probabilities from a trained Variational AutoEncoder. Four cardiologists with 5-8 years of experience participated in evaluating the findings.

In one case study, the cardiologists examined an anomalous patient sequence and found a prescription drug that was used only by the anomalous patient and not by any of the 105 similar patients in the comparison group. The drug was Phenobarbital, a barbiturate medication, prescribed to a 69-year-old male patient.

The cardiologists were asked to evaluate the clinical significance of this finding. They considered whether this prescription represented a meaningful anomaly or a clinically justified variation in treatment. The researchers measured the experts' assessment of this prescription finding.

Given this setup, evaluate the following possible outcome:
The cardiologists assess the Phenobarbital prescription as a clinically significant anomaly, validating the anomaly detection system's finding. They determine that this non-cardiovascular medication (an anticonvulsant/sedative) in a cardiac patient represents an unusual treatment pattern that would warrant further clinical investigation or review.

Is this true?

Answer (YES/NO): YES